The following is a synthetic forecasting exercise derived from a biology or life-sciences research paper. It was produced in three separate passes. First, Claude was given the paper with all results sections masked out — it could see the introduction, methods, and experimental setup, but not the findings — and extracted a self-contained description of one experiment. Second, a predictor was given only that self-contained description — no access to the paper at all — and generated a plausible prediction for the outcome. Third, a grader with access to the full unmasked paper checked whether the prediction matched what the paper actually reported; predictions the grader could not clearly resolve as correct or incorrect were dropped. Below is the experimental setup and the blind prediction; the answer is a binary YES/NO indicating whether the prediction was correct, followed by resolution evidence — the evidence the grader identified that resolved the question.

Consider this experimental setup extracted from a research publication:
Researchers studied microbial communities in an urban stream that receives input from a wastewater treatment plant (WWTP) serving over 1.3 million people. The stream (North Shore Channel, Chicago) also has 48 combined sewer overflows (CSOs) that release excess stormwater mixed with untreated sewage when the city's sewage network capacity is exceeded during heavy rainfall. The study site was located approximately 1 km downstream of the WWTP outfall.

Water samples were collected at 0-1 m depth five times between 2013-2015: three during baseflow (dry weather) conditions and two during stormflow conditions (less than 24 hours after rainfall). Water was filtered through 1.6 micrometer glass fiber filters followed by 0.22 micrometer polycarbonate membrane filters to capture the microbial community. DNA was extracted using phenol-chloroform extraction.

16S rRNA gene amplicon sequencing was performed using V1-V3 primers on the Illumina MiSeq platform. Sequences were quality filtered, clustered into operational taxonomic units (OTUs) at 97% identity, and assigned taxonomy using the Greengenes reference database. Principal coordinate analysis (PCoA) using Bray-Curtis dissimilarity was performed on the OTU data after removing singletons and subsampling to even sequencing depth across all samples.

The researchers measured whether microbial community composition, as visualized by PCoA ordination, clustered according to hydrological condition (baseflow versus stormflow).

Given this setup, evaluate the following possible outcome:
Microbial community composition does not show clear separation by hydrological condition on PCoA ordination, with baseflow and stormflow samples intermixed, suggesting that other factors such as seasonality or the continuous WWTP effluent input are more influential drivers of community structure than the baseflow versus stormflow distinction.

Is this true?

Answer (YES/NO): NO